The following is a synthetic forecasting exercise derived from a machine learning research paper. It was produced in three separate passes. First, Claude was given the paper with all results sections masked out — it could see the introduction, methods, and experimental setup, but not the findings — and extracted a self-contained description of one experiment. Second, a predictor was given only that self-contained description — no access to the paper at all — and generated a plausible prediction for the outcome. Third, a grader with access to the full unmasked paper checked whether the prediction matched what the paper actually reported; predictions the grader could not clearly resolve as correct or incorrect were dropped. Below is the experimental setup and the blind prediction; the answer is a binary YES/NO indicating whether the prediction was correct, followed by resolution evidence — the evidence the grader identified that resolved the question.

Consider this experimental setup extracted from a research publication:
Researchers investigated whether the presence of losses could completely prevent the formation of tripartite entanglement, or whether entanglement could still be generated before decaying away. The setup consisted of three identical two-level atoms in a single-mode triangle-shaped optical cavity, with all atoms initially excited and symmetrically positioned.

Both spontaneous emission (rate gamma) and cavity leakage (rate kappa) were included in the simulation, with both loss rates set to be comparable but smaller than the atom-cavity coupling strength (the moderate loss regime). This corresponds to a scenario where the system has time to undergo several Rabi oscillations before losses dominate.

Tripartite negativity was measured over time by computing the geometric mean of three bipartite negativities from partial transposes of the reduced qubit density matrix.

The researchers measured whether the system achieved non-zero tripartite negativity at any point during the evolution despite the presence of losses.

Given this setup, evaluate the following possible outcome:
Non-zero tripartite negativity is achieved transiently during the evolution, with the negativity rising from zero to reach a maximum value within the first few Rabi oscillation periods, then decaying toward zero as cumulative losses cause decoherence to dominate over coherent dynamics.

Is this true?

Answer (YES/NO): YES